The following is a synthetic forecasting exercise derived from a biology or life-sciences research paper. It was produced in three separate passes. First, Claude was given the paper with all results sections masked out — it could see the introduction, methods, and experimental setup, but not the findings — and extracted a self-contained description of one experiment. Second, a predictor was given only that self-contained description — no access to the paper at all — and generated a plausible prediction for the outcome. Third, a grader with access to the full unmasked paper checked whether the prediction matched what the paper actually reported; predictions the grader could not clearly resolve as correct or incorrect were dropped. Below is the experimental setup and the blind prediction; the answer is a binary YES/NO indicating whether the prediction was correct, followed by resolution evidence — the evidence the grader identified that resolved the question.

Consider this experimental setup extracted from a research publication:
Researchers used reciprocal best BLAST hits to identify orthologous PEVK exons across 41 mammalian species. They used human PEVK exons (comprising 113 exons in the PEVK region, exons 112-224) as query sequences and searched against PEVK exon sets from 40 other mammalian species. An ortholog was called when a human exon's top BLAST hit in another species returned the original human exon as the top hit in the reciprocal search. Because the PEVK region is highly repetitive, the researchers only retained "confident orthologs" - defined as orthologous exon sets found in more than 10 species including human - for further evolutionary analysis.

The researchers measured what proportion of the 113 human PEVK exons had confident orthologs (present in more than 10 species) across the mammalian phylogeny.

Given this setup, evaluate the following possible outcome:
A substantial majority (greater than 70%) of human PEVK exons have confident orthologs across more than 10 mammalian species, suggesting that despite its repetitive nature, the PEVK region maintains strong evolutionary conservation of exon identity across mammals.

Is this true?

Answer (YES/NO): NO